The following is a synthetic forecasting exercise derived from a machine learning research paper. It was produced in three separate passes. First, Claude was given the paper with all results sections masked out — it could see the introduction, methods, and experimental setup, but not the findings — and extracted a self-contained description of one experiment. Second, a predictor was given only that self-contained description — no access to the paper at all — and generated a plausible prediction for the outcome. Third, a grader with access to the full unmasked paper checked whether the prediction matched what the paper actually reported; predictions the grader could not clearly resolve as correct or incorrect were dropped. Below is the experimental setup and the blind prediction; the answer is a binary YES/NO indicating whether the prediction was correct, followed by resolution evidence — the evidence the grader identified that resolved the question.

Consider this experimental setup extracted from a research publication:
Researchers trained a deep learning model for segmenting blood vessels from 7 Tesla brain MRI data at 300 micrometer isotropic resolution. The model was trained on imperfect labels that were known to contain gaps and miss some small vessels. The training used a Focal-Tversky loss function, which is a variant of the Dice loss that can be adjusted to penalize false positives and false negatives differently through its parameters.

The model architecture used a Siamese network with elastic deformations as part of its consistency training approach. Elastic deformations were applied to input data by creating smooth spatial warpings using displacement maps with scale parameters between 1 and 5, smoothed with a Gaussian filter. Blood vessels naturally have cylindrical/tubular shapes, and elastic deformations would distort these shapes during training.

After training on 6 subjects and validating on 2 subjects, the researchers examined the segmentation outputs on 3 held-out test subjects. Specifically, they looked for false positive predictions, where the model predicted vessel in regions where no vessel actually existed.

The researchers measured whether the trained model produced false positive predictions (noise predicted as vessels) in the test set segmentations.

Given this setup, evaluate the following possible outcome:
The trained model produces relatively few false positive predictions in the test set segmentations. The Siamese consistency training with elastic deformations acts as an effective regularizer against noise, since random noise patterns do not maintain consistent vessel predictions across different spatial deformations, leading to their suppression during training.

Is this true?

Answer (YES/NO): NO